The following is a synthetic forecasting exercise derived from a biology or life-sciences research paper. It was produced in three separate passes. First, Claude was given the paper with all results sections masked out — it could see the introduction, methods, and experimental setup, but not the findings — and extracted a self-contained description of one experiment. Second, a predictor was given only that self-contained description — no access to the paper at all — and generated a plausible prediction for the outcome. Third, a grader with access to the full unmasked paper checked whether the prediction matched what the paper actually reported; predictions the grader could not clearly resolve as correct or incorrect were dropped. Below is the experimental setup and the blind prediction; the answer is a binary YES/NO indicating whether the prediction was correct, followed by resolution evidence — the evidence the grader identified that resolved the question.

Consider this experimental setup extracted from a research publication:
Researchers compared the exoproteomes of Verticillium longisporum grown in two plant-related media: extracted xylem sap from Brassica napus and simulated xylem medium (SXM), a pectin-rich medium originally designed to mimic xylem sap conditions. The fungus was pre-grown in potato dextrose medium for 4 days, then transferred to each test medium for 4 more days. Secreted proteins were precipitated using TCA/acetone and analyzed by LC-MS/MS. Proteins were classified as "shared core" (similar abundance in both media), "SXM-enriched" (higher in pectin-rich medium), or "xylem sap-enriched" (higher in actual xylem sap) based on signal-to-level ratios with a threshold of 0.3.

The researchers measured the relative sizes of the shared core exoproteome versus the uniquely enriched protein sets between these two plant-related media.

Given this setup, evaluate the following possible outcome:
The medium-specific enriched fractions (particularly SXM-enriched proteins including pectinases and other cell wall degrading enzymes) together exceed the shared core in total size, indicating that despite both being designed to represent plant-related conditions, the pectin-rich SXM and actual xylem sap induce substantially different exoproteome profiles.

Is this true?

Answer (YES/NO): NO